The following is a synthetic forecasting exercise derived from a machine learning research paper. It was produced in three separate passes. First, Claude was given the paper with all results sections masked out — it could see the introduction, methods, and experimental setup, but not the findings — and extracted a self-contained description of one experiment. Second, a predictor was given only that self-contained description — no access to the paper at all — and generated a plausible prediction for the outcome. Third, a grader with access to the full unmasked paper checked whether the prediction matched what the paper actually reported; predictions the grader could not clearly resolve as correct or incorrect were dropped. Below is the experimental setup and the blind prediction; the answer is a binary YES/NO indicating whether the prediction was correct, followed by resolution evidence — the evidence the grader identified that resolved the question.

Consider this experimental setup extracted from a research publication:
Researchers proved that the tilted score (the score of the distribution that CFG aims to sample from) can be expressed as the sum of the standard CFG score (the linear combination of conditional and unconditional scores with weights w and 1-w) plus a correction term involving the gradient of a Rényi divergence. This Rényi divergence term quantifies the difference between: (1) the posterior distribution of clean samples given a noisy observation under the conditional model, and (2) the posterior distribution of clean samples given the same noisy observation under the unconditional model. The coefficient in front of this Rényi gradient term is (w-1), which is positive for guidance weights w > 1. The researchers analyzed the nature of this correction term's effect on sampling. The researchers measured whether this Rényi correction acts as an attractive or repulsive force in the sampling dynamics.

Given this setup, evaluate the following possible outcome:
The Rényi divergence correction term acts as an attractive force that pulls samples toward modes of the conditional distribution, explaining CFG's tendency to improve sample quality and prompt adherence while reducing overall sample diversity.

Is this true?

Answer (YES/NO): NO